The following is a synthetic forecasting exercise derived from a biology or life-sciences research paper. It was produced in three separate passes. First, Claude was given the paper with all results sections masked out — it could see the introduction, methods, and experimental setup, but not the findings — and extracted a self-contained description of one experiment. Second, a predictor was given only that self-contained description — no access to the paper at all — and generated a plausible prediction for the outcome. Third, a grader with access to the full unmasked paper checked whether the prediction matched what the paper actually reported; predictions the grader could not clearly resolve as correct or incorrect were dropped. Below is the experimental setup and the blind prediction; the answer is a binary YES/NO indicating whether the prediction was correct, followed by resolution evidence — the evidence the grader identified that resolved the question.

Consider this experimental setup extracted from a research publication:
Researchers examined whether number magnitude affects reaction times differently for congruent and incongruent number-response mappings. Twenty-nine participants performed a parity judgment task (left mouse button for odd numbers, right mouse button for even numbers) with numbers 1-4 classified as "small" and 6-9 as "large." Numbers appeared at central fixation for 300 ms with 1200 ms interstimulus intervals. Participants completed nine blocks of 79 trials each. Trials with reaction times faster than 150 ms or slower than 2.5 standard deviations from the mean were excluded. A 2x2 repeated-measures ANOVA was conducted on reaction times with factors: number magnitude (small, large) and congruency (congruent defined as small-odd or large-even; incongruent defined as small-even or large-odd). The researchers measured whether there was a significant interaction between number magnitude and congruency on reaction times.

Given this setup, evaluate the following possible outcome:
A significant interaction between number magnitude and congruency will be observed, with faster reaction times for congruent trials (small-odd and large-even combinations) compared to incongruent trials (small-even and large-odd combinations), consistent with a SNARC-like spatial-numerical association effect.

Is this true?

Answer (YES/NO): YES